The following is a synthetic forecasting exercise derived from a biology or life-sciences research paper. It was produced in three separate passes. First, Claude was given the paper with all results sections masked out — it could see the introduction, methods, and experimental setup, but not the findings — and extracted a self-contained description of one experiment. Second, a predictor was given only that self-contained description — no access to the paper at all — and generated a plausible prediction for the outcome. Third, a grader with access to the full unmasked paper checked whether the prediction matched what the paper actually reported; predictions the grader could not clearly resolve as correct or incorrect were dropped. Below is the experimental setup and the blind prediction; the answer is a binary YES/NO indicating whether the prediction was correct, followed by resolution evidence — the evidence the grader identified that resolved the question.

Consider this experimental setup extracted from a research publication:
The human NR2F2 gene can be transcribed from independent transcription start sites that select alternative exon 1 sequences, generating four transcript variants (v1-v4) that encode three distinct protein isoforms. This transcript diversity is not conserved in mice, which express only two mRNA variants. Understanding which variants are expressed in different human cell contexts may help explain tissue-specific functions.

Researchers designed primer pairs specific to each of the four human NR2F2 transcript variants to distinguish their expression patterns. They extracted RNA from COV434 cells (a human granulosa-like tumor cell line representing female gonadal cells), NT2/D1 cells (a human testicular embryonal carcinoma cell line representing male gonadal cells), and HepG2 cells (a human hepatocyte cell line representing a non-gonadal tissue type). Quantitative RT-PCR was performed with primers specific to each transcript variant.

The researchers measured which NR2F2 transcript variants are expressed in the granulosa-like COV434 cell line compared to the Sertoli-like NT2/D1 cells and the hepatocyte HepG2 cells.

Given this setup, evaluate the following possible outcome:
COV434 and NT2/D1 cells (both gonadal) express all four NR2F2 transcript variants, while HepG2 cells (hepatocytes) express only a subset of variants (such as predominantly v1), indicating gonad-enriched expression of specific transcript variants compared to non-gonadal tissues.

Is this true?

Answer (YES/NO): NO